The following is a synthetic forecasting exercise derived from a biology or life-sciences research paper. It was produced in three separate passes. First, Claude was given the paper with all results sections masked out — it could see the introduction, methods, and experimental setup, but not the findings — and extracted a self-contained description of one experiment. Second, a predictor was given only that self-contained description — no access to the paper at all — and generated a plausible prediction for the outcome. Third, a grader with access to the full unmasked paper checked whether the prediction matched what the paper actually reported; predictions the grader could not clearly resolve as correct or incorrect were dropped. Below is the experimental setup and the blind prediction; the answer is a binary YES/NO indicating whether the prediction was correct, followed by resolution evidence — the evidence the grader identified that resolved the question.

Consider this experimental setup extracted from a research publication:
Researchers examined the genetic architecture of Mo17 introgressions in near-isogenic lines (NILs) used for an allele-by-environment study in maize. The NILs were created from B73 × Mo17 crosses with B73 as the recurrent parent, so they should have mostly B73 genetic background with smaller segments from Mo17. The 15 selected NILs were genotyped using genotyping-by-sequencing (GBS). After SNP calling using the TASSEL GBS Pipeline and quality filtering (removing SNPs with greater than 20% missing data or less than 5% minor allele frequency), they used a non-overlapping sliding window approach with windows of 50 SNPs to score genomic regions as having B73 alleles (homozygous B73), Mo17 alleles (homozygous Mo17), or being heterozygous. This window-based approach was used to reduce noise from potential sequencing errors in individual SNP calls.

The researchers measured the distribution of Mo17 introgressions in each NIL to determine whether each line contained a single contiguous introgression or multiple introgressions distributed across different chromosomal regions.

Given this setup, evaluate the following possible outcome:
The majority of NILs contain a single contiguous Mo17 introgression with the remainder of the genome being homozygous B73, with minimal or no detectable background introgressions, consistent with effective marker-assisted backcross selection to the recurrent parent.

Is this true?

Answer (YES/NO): NO